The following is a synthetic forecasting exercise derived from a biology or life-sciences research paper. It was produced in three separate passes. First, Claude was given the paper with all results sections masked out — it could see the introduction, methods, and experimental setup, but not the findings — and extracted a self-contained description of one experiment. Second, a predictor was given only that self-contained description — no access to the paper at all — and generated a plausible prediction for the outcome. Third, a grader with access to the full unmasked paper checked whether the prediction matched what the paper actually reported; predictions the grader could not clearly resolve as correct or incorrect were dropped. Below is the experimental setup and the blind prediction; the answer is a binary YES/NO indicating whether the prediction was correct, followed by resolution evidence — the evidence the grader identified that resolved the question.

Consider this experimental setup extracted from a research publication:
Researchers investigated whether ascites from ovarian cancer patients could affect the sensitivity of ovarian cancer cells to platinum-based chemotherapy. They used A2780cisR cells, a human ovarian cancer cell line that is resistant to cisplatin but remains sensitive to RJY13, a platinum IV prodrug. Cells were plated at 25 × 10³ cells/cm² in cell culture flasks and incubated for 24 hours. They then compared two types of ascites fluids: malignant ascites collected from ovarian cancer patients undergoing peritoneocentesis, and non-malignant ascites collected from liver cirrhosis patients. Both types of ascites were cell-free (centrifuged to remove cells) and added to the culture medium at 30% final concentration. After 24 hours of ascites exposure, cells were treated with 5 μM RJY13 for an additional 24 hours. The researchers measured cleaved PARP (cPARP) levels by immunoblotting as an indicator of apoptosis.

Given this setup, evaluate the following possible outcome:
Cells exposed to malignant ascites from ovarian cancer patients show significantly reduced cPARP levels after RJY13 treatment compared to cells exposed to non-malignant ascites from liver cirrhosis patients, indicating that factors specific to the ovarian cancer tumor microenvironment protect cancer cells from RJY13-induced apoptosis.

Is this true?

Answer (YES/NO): YES